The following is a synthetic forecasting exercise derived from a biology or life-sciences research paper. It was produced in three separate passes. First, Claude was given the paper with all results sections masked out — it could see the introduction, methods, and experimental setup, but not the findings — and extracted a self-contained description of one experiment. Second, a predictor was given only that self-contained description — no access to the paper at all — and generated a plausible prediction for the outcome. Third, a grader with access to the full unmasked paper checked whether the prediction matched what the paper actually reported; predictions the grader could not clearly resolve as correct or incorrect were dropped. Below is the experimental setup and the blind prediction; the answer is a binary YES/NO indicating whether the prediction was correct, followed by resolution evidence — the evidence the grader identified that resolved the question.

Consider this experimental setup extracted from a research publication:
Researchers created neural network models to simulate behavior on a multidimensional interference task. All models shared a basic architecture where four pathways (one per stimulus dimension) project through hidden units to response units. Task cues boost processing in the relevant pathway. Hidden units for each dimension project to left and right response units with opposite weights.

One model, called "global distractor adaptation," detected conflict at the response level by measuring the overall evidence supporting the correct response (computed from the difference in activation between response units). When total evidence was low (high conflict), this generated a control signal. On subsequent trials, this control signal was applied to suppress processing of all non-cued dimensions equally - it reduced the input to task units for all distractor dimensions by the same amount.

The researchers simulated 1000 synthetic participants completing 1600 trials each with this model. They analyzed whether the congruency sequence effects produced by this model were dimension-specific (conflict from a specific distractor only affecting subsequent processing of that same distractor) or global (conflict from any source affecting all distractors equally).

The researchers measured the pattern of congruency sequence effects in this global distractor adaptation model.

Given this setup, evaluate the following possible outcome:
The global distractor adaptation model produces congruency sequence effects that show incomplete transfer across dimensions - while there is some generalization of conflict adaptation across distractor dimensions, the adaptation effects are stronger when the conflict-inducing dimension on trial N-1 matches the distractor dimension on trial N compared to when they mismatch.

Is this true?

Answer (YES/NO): NO